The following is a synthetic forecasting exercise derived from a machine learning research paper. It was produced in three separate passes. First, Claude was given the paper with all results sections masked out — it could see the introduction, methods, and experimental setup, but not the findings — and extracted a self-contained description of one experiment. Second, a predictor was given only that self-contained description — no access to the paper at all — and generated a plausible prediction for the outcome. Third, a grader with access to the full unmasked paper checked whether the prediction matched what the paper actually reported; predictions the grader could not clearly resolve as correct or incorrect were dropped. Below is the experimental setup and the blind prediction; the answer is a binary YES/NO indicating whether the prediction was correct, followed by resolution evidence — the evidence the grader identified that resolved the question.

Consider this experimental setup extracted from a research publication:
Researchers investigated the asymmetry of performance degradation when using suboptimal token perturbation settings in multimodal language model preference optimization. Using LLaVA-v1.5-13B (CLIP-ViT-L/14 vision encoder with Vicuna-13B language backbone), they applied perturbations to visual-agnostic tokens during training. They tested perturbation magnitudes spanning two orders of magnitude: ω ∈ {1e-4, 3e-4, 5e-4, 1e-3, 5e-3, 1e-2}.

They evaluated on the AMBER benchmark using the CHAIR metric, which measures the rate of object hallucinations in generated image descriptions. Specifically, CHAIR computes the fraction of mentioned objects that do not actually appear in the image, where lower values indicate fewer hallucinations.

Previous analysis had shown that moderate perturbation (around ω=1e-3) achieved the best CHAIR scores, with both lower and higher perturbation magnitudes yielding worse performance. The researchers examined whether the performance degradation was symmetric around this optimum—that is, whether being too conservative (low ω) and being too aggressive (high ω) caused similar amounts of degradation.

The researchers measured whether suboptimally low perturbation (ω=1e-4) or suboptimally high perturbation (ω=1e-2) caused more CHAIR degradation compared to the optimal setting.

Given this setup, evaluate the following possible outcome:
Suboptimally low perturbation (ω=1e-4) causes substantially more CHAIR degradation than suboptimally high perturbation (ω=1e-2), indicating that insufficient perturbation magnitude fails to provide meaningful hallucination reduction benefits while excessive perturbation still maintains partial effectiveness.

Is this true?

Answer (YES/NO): NO